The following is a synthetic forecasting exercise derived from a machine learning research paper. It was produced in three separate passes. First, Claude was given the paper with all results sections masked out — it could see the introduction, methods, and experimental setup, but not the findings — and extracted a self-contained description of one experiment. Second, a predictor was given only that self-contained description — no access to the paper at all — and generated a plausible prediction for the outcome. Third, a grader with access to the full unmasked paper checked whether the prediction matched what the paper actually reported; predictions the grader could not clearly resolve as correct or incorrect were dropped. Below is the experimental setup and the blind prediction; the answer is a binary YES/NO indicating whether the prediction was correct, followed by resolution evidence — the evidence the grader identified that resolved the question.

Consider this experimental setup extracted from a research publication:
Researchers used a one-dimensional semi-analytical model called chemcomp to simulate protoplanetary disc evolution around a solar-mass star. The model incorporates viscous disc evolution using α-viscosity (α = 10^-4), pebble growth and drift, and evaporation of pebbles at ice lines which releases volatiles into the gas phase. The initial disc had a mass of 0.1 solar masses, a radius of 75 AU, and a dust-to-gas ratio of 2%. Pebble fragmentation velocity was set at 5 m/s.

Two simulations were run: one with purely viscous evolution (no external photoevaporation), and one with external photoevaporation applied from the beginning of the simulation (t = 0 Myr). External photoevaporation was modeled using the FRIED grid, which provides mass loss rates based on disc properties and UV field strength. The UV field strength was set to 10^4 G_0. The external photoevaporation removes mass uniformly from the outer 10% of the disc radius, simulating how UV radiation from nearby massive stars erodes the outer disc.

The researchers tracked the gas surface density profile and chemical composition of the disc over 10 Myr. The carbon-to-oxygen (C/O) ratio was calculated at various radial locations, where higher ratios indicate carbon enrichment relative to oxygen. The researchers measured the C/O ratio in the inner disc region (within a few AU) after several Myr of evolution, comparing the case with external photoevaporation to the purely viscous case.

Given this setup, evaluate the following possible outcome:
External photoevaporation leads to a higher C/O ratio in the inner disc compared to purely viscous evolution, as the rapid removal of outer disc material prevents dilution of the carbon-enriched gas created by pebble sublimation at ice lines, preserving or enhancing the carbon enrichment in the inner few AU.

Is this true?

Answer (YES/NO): NO